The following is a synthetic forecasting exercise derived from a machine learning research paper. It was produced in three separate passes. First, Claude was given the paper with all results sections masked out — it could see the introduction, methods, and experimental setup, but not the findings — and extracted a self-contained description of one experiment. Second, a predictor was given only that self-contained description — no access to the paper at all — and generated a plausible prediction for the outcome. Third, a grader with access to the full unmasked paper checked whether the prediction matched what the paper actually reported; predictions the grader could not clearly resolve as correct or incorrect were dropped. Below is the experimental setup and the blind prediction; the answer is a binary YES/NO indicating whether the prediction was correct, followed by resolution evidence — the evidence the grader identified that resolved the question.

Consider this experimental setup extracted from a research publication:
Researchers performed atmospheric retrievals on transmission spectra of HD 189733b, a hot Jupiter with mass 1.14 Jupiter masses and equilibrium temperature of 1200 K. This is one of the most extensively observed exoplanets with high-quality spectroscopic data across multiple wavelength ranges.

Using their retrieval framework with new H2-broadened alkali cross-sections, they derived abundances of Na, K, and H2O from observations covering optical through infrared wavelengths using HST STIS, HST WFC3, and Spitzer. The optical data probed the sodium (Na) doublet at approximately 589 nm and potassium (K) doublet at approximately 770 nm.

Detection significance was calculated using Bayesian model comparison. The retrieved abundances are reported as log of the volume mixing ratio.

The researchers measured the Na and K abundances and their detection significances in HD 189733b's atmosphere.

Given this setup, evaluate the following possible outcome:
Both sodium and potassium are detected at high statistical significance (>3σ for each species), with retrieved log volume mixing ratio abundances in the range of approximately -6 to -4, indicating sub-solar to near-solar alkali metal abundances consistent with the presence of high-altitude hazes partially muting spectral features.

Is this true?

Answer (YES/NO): NO